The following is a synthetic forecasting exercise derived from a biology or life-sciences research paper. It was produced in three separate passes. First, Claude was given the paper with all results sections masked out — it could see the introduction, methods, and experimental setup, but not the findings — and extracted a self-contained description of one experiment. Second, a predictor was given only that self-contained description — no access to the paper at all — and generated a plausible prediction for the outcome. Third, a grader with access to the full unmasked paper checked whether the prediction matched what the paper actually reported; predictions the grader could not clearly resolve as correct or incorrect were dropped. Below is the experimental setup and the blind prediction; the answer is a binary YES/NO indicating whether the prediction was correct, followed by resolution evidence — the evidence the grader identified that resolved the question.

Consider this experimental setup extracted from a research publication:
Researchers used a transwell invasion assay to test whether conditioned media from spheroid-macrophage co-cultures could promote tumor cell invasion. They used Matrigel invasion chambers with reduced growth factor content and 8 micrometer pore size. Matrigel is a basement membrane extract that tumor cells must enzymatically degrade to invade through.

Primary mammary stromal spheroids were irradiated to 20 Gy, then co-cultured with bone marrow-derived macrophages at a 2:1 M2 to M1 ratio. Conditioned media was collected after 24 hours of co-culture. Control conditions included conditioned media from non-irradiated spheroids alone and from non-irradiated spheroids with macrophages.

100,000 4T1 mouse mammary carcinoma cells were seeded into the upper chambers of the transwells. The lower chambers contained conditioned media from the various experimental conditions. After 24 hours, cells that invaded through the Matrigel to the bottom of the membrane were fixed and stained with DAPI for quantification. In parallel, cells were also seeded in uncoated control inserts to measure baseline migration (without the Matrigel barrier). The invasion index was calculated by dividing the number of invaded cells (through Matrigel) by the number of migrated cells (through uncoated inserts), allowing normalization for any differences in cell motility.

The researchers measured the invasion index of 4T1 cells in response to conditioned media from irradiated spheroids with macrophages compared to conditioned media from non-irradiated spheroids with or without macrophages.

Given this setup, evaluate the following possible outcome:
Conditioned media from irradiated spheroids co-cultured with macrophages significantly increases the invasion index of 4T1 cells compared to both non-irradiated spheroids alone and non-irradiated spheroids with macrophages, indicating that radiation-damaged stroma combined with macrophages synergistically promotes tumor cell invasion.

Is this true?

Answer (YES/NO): YES